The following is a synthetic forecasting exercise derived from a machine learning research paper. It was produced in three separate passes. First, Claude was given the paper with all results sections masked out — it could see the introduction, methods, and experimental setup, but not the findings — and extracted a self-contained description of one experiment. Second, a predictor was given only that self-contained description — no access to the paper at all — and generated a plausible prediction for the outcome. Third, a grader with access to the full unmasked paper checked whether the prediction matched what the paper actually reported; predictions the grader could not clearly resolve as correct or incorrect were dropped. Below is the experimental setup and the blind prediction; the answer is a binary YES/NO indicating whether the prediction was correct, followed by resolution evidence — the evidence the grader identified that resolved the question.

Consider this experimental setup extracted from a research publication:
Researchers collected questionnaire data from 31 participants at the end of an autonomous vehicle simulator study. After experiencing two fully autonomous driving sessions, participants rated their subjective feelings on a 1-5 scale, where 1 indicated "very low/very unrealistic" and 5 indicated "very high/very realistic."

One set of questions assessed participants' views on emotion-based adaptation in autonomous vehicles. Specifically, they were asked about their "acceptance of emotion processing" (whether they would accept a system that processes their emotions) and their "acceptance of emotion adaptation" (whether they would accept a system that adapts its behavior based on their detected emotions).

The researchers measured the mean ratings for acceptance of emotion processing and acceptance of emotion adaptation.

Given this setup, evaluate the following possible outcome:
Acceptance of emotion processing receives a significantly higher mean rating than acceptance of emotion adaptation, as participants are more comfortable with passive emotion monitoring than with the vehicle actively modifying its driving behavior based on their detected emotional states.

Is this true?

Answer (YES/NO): NO